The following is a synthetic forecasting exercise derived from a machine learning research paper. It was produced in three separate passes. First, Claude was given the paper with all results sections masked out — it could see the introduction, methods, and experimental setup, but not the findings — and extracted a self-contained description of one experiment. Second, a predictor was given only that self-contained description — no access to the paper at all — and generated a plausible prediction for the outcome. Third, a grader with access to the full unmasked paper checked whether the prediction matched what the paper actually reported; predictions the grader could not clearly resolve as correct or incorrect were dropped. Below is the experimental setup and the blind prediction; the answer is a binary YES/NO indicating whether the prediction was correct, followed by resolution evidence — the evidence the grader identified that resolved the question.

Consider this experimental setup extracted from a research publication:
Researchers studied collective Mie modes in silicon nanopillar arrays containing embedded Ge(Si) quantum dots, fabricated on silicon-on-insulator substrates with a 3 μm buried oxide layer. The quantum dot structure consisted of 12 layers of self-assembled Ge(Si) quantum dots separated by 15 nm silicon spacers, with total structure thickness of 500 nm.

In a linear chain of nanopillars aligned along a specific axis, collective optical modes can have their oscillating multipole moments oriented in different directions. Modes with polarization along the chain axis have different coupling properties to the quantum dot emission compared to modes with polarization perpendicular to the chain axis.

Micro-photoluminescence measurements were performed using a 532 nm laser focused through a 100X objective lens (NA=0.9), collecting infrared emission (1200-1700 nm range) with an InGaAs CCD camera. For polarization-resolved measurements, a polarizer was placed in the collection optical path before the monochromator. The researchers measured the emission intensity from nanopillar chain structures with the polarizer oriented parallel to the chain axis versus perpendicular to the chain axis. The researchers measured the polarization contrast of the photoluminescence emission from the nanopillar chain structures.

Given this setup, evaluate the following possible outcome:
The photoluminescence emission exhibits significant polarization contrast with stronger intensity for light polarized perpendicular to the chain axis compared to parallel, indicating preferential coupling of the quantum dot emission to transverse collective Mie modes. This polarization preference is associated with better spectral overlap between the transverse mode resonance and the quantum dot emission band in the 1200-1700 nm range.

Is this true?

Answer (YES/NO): NO